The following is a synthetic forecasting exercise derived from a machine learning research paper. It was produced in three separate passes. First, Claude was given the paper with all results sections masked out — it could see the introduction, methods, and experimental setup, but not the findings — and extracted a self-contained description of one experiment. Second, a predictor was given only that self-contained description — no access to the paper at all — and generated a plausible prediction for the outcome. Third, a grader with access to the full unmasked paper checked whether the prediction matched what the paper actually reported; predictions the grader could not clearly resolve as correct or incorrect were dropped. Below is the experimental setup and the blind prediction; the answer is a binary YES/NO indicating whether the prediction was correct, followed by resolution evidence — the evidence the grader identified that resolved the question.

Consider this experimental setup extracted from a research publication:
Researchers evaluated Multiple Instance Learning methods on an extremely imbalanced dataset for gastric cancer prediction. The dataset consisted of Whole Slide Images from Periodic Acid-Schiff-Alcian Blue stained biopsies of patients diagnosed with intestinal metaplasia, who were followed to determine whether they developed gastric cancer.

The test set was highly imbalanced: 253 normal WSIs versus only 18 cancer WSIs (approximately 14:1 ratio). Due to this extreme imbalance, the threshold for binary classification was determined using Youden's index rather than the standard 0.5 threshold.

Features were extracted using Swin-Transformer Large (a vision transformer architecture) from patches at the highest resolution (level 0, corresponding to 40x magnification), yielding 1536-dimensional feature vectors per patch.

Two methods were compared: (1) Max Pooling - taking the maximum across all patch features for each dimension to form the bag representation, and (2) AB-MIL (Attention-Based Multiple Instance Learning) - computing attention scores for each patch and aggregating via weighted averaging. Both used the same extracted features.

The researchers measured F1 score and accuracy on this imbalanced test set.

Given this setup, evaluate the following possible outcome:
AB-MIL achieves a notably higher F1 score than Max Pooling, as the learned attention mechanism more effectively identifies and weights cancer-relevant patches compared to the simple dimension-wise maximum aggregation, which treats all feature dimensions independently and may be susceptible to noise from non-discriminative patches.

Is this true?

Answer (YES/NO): NO